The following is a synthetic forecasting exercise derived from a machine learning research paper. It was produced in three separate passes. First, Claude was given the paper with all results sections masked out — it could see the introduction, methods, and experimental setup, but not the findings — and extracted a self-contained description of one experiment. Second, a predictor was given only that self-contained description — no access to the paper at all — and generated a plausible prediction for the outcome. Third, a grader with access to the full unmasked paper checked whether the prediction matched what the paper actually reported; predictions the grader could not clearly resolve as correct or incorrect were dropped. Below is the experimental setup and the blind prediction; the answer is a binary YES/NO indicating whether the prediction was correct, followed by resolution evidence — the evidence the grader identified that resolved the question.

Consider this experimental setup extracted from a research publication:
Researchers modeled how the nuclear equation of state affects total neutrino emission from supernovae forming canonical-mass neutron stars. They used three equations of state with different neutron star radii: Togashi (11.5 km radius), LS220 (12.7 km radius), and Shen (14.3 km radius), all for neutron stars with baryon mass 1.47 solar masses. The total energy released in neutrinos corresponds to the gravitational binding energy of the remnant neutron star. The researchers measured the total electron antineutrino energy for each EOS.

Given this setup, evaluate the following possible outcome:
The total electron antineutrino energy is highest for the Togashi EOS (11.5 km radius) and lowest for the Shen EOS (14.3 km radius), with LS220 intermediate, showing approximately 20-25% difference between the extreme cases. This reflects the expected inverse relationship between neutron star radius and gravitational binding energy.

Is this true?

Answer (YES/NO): YES